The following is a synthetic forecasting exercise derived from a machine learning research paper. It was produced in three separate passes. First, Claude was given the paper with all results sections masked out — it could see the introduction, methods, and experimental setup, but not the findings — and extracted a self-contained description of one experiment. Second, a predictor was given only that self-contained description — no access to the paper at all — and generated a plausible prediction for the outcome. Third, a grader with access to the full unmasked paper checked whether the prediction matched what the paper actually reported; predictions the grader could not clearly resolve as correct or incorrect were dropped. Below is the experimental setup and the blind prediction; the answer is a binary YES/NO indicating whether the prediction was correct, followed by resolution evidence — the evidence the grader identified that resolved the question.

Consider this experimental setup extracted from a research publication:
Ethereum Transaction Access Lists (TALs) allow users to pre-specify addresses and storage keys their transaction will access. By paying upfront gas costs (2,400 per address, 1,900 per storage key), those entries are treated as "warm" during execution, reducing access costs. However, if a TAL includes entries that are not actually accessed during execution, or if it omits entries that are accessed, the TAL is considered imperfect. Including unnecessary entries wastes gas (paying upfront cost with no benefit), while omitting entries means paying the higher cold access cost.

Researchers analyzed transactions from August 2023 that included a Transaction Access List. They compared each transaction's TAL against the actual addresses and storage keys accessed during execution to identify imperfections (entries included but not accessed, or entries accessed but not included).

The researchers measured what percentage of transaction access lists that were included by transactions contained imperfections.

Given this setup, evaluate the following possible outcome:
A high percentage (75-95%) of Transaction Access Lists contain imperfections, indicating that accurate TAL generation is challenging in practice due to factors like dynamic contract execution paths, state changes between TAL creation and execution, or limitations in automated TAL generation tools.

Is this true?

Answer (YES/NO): NO